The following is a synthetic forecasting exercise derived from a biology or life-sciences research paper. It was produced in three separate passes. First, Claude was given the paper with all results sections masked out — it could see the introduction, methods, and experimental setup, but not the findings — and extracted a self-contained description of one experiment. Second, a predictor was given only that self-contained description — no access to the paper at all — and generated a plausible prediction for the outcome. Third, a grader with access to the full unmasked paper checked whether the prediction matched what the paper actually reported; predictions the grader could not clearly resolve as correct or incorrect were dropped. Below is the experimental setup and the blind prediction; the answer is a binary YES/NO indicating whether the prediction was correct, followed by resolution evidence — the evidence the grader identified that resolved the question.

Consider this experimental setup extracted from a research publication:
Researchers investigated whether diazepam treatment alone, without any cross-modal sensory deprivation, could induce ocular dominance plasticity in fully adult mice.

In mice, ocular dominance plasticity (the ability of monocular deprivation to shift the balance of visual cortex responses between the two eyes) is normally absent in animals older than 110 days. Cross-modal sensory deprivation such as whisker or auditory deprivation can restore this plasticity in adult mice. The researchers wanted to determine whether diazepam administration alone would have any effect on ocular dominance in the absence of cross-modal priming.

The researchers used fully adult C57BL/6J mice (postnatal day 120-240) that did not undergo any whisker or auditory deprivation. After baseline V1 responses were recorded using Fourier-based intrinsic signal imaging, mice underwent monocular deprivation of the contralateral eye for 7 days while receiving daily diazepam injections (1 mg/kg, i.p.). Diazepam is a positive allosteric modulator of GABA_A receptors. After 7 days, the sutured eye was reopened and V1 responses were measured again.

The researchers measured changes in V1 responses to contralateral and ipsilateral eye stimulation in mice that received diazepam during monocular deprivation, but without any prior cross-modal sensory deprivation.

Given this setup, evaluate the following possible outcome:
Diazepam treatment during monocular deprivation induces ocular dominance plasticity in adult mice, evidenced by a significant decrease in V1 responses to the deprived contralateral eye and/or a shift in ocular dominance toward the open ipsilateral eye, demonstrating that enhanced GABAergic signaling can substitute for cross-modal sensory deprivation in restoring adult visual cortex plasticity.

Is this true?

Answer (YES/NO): NO